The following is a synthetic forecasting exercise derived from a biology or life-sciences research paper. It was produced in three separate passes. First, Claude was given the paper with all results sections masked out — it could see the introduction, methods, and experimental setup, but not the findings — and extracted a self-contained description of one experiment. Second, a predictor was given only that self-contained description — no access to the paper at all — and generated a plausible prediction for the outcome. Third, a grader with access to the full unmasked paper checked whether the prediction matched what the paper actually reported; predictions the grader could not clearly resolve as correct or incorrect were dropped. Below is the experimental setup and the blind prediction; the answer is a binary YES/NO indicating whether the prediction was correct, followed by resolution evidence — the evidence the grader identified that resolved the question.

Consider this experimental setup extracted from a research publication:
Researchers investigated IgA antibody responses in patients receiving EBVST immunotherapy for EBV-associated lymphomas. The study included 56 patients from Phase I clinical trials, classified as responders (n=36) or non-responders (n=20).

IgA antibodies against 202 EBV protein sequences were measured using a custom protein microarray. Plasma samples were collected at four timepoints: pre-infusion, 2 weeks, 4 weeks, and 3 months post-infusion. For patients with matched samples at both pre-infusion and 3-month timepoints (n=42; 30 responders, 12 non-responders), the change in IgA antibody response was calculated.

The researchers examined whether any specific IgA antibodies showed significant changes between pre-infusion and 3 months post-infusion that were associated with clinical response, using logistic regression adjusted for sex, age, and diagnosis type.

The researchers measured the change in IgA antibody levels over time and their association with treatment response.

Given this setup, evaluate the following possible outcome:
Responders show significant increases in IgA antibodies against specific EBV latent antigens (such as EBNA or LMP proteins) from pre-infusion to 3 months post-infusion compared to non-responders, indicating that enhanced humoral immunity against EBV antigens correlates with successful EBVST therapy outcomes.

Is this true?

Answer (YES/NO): NO